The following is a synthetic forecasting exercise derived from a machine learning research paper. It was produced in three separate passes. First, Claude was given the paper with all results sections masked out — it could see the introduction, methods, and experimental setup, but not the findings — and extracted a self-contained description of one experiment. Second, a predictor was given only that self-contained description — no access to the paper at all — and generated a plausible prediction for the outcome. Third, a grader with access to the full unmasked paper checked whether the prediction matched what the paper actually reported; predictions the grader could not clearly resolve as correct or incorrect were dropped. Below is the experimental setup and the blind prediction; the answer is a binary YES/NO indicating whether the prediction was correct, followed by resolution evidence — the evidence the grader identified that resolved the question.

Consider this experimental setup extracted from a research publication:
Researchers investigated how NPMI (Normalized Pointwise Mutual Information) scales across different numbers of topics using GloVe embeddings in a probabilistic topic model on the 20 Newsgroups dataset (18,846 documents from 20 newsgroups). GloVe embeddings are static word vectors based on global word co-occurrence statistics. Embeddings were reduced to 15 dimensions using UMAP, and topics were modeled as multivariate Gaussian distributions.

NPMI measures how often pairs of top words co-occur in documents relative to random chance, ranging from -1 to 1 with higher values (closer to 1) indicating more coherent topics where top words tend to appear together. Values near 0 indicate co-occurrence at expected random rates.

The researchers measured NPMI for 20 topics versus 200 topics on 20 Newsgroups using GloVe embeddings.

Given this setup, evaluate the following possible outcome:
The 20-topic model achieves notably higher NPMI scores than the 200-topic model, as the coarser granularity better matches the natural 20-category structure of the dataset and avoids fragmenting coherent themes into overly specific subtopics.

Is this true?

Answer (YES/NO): YES